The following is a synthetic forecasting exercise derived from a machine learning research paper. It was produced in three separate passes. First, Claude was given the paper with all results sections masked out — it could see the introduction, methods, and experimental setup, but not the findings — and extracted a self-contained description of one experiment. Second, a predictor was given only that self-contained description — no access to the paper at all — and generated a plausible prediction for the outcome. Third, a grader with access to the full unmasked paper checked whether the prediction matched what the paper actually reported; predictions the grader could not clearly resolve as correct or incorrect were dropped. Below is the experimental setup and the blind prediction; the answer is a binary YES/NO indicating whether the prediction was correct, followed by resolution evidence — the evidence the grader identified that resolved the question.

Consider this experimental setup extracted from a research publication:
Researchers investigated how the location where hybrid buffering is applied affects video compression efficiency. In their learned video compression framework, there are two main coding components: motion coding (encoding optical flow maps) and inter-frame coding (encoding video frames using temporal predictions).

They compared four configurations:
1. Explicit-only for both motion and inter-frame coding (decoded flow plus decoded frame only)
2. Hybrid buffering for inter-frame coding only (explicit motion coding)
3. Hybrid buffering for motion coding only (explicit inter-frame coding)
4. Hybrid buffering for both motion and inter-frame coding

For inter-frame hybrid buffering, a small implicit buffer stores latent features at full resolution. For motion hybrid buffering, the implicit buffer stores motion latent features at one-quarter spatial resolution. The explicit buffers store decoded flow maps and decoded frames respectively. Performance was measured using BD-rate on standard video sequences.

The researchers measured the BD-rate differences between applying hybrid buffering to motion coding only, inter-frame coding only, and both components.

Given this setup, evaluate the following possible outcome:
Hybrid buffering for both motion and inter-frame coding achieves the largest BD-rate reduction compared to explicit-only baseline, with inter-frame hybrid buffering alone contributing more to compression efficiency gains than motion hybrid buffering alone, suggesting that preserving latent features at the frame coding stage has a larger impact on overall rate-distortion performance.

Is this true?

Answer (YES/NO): NO